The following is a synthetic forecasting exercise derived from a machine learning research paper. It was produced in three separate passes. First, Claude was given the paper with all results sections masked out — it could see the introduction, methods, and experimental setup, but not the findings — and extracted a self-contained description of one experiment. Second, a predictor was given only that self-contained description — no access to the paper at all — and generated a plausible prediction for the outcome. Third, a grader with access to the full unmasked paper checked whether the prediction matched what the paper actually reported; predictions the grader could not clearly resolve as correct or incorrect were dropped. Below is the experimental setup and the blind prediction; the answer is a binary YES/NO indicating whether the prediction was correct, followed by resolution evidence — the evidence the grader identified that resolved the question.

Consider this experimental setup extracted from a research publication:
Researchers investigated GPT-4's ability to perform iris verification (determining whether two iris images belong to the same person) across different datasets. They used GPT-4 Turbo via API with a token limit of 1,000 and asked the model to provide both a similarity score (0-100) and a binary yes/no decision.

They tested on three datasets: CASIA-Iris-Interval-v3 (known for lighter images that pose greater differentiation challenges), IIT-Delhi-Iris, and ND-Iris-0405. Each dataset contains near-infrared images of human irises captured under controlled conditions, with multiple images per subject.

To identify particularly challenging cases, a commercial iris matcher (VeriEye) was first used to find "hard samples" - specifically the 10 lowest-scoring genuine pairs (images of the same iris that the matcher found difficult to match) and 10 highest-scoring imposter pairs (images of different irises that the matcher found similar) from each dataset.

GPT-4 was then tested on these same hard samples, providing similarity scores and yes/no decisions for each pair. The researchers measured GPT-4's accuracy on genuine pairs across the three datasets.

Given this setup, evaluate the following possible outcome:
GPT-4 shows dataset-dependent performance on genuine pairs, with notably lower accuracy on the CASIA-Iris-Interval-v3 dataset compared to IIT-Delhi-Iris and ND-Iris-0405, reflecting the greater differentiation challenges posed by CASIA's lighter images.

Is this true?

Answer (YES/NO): NO